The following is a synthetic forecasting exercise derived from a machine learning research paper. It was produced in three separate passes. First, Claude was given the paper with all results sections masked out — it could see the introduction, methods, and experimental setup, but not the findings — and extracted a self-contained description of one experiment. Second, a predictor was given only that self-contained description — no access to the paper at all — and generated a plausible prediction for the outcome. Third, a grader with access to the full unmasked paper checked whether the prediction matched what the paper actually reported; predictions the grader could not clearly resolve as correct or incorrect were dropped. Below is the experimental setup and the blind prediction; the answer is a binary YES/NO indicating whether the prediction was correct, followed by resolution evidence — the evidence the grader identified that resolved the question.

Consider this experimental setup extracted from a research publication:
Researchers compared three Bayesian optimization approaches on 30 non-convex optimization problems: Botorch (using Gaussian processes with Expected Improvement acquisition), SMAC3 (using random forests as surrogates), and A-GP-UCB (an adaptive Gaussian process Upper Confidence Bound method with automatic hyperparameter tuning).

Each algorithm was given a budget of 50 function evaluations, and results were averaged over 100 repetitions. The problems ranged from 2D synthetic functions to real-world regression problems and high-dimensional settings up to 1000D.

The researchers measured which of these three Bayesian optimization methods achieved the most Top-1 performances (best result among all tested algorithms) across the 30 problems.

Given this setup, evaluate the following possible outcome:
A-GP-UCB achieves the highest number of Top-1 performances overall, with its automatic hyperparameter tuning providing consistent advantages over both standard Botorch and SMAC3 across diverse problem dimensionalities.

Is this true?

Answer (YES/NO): NO